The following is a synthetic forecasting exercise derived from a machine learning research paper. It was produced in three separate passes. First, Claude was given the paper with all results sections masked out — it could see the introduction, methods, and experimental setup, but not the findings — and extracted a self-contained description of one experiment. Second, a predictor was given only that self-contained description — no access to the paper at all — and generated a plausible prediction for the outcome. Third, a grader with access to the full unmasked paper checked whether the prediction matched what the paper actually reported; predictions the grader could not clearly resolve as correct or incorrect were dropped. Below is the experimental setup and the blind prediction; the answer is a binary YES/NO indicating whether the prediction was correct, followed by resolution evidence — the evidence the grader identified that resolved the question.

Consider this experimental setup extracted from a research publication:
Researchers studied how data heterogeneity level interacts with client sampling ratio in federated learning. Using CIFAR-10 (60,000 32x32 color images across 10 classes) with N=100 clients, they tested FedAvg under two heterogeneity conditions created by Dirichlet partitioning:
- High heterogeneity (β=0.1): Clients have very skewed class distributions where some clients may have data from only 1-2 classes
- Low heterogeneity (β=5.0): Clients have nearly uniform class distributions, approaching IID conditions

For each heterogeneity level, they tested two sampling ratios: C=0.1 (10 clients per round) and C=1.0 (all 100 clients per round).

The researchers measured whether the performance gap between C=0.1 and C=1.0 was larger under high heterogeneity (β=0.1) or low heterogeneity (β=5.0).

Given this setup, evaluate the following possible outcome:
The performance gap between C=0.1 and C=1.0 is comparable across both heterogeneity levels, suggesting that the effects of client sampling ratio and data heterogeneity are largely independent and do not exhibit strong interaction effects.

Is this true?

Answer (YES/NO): NO